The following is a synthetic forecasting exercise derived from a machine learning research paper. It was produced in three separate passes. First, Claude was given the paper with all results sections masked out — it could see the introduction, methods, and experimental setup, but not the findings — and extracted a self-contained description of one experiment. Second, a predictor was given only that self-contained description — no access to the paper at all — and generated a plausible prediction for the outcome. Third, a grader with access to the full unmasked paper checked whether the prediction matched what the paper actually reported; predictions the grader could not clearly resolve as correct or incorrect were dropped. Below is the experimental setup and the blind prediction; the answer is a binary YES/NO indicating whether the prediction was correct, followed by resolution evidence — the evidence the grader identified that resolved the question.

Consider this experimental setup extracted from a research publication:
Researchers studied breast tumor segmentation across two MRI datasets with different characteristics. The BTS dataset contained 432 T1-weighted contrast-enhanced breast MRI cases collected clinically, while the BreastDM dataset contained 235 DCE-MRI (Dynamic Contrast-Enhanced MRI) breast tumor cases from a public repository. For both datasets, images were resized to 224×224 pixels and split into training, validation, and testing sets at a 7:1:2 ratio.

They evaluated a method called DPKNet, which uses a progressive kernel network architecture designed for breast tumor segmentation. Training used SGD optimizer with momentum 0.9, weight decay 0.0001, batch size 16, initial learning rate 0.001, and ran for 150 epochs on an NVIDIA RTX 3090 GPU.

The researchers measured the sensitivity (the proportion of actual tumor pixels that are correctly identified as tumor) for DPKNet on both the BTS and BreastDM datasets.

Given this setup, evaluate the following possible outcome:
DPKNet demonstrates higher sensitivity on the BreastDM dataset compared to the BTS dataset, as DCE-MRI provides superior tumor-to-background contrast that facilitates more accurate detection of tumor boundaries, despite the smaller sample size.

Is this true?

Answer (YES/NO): NO